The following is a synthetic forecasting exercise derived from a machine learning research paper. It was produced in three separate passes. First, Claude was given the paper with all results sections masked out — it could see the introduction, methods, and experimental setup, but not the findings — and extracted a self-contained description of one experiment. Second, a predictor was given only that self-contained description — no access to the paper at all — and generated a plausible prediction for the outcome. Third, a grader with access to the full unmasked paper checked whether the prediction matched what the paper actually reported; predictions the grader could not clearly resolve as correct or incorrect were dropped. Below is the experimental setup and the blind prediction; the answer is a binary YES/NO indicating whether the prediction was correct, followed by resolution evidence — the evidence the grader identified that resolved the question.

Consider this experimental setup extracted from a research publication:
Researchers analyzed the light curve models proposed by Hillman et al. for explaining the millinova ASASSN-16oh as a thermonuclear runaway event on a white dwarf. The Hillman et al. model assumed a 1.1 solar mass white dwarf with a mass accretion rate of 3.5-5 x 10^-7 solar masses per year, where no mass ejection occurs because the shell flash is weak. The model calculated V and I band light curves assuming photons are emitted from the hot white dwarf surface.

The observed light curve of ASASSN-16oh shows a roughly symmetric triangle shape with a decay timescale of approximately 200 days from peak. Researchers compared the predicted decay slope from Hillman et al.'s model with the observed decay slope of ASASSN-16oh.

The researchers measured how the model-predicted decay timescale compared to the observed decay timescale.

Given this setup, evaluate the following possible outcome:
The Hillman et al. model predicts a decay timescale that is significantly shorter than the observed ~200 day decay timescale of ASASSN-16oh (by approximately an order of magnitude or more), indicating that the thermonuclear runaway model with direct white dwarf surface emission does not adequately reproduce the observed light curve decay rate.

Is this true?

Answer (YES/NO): NO